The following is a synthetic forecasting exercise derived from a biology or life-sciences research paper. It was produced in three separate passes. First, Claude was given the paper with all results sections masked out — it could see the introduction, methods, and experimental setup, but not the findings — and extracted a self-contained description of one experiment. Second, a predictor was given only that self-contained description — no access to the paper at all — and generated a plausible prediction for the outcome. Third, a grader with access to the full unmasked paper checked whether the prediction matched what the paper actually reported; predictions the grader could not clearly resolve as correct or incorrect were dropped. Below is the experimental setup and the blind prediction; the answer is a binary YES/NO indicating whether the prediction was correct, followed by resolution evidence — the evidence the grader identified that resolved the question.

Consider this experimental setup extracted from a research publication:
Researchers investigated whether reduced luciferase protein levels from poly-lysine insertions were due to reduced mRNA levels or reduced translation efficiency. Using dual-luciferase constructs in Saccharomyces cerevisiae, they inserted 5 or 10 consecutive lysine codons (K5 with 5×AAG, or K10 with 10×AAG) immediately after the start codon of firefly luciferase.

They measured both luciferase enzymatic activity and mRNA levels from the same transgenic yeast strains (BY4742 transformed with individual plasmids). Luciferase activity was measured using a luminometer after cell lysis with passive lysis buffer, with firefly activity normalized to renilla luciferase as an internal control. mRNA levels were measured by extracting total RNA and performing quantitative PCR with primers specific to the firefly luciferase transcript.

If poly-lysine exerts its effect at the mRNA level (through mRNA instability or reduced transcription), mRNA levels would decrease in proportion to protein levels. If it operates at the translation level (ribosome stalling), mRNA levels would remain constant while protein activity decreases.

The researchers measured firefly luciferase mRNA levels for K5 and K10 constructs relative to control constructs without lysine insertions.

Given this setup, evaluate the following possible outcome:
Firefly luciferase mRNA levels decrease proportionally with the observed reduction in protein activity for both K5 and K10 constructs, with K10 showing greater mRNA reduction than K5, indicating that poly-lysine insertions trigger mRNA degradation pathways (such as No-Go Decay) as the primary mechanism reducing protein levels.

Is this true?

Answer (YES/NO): NO